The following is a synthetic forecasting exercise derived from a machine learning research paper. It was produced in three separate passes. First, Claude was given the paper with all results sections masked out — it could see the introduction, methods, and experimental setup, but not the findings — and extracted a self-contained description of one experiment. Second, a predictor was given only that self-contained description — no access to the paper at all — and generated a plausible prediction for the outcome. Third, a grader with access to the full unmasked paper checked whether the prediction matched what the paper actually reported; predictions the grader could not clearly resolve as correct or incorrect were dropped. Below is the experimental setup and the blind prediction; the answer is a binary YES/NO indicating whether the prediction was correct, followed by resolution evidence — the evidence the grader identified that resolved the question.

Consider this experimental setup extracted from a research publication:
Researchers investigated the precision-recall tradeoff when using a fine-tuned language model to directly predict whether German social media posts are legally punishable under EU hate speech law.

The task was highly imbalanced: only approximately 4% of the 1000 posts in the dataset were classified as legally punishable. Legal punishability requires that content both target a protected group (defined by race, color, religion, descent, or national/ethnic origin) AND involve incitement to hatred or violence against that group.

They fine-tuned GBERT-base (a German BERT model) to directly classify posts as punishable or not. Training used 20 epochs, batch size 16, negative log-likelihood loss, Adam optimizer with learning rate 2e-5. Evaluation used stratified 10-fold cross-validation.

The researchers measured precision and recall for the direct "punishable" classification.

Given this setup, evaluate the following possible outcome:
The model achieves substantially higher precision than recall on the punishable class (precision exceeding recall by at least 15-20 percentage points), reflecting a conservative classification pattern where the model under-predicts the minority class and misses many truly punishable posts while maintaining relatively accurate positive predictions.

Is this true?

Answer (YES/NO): YES